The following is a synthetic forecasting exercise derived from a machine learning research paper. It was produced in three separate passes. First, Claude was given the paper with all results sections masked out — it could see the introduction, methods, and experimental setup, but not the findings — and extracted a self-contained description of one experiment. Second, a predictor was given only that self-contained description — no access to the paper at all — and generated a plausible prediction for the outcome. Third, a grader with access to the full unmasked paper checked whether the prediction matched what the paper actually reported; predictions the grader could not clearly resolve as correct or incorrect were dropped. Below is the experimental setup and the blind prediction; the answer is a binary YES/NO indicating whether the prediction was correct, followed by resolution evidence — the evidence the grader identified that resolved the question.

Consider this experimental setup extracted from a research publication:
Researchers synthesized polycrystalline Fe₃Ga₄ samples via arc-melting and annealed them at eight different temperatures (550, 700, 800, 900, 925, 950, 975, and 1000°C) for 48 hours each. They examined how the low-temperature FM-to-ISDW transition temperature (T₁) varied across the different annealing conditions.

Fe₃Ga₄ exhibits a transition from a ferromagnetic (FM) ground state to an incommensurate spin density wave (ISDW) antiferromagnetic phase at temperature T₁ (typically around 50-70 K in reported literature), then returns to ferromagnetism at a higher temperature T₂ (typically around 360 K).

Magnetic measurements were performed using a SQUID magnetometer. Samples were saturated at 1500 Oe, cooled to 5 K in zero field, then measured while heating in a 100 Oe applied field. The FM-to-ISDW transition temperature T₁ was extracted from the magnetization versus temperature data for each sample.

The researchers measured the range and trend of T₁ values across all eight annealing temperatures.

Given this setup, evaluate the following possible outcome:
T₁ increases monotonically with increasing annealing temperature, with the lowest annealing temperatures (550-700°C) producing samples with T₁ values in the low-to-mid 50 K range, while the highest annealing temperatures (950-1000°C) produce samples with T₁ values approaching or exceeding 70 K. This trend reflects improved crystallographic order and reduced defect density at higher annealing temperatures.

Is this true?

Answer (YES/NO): NO